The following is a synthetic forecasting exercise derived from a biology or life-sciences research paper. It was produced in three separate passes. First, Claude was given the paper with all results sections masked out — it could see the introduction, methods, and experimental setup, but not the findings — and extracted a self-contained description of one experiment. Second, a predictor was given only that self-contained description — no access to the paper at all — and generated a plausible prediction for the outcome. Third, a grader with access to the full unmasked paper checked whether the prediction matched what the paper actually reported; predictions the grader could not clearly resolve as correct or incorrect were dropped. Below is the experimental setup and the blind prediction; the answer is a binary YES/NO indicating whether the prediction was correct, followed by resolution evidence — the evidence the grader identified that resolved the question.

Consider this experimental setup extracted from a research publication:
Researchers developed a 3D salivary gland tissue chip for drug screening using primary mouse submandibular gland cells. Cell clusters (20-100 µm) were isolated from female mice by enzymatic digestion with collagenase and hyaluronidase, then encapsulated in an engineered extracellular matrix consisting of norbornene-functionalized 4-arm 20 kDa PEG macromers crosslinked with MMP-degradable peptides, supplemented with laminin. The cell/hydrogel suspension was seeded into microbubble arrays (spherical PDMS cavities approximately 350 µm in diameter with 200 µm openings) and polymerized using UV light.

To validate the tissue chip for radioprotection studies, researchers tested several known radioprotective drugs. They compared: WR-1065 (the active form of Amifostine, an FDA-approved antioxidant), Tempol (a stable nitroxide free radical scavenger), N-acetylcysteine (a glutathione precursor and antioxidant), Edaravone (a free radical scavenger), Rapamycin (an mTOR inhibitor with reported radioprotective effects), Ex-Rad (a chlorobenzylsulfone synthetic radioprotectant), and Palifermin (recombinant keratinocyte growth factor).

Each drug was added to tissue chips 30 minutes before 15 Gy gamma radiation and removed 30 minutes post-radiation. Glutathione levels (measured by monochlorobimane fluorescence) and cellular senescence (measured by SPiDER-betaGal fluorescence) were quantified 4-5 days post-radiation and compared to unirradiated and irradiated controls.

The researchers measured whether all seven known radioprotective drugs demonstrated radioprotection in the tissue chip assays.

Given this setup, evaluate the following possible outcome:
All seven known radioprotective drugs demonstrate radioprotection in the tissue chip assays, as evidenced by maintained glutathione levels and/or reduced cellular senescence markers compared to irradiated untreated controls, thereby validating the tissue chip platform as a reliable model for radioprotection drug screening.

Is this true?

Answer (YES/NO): NO